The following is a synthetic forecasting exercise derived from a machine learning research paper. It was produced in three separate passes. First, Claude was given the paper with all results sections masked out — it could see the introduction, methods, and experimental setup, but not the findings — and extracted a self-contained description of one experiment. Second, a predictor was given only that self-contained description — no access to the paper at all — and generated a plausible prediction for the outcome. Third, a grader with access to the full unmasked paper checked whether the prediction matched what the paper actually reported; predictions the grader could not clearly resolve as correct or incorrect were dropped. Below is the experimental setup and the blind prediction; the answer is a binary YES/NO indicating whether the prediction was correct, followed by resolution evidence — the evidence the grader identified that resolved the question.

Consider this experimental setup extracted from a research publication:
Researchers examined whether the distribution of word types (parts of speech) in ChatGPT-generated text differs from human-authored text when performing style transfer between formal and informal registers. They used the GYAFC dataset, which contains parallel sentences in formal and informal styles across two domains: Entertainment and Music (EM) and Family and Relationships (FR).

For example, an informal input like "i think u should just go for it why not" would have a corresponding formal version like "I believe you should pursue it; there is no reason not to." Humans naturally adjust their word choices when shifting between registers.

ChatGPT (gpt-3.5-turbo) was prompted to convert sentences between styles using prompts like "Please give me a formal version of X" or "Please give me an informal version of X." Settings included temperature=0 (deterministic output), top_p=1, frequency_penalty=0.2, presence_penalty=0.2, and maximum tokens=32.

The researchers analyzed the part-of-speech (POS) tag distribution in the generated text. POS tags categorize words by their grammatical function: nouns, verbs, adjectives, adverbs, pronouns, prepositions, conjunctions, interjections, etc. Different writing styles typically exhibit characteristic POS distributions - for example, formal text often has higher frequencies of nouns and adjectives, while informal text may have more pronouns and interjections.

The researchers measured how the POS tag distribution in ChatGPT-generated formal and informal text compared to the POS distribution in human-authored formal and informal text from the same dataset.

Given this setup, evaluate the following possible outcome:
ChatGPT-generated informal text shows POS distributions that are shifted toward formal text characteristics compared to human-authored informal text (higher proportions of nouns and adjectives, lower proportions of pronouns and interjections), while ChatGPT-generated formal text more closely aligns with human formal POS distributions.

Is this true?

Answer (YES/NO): NO